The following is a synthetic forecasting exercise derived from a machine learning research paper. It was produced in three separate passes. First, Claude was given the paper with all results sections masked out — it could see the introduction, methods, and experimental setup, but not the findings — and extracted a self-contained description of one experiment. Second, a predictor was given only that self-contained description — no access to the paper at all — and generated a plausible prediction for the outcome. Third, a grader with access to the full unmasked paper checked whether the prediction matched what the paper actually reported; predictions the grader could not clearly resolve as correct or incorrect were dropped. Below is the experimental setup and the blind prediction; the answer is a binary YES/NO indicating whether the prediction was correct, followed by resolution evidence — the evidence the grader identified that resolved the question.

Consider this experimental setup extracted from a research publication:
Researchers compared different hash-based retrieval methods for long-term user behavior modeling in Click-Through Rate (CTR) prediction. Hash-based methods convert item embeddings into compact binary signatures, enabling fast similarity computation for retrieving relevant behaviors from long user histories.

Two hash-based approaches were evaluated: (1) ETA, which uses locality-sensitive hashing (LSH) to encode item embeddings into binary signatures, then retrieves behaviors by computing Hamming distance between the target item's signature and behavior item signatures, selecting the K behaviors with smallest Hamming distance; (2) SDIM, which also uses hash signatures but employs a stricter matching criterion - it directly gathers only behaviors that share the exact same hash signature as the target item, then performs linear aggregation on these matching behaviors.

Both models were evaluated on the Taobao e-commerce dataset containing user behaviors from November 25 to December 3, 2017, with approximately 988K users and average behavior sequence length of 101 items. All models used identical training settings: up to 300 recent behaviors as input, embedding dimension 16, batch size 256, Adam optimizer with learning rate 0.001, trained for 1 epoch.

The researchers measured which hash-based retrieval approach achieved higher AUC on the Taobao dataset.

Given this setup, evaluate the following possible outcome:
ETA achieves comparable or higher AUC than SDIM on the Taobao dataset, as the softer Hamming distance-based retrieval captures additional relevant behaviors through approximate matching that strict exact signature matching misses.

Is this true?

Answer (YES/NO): YES